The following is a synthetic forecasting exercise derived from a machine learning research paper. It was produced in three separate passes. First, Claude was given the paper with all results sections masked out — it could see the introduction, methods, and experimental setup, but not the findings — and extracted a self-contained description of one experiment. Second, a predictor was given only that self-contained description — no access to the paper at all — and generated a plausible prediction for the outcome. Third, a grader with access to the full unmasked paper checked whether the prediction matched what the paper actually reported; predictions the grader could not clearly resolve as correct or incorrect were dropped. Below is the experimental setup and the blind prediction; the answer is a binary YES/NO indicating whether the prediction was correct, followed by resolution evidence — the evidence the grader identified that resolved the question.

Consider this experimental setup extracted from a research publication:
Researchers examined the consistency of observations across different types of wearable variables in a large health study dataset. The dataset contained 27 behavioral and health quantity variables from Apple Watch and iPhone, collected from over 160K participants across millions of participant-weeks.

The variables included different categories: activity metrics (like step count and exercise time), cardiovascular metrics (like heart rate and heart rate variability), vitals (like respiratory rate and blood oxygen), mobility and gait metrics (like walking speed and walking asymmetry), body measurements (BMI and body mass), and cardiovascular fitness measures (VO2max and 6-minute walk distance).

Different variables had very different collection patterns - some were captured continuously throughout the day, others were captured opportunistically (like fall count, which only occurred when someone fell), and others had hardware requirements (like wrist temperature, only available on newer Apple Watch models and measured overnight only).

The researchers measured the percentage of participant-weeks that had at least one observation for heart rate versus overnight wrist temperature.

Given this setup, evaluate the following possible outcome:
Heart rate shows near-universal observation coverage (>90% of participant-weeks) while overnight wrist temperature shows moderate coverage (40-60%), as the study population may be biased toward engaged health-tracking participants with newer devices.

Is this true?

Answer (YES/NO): NO